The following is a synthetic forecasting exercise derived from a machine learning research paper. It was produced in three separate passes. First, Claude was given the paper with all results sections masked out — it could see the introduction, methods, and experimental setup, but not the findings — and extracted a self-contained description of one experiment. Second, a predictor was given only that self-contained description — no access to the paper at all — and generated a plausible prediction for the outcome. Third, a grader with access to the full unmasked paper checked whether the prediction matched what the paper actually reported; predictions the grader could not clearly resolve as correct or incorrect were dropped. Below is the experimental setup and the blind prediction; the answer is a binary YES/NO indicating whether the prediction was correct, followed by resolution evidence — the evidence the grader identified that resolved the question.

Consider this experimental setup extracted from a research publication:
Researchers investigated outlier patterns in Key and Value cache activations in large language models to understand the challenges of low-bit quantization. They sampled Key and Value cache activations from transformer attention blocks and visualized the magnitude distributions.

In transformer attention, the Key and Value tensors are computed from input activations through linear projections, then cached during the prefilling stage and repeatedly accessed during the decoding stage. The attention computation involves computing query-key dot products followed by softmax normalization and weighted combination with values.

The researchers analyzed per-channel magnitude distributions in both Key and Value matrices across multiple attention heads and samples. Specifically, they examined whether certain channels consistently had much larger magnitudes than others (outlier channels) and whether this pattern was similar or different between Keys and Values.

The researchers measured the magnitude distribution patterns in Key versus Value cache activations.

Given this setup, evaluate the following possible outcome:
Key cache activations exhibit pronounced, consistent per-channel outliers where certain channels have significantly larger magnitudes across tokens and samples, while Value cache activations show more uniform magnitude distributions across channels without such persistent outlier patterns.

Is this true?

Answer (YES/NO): YES